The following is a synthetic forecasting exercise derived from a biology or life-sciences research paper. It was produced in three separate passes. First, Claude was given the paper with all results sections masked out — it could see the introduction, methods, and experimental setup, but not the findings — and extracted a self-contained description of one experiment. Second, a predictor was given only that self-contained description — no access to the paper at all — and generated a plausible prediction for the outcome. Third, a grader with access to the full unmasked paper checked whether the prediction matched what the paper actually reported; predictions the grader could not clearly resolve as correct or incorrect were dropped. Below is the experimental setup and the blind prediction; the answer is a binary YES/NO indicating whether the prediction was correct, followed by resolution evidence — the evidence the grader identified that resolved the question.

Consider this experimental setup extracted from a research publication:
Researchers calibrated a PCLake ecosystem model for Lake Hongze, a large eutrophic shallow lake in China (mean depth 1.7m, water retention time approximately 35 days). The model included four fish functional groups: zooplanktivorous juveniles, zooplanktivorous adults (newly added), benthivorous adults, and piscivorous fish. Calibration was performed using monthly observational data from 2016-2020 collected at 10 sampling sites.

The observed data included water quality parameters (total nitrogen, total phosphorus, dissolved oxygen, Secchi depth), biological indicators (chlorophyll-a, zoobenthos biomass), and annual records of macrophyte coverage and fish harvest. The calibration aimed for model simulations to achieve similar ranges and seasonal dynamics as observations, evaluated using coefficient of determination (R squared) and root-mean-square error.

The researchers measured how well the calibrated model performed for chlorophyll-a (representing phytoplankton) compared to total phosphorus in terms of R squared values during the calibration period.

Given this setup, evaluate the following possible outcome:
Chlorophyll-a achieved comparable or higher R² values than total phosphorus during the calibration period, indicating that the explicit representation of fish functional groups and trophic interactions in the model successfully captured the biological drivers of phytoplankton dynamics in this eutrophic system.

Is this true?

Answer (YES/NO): NO